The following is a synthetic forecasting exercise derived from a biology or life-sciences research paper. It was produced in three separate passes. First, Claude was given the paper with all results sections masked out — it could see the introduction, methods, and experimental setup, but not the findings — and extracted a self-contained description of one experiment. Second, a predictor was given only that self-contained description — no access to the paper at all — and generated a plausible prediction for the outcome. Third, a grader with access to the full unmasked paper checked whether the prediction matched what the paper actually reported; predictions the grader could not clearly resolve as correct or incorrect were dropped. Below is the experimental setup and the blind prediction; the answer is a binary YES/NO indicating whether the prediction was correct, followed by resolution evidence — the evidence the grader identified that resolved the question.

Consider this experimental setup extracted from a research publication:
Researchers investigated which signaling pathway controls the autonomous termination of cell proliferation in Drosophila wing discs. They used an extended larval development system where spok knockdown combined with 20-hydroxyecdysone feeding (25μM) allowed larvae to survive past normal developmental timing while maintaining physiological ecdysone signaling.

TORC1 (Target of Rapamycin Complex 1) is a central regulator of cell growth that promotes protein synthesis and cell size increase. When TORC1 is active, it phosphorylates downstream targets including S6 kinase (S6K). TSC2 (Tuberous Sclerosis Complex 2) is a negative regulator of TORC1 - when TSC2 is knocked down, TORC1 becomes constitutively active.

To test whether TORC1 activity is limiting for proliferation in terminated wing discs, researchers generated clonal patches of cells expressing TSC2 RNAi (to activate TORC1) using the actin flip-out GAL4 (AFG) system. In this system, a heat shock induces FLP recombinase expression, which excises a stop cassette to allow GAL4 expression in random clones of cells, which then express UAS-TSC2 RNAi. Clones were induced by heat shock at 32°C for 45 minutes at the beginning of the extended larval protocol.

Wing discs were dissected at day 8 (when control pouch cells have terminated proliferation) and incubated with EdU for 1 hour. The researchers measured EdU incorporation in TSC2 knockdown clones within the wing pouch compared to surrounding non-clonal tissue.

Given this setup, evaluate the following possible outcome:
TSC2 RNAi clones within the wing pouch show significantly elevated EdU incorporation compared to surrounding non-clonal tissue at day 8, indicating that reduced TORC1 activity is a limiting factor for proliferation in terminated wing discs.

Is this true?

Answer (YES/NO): YES